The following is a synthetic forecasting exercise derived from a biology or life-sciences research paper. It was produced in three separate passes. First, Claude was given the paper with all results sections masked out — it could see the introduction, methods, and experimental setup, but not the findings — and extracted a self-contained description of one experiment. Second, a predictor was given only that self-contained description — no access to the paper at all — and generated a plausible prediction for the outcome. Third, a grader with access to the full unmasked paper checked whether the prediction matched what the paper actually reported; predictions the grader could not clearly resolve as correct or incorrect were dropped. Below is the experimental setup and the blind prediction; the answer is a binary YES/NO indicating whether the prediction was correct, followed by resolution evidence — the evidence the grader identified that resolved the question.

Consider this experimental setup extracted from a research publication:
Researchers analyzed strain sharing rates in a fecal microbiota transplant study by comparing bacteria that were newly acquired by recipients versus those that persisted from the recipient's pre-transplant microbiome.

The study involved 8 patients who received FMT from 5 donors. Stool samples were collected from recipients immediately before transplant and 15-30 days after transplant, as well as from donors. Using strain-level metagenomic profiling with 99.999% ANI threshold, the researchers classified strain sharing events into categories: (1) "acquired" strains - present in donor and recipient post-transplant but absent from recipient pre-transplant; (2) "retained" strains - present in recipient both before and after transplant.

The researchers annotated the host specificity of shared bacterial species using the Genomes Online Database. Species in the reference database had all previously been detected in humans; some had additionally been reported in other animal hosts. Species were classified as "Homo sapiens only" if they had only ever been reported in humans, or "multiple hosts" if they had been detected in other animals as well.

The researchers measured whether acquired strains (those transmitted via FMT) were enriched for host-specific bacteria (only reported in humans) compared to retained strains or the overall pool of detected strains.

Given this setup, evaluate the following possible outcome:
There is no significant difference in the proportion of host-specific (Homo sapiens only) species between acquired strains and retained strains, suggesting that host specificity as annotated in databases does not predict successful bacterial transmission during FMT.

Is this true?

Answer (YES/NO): NO